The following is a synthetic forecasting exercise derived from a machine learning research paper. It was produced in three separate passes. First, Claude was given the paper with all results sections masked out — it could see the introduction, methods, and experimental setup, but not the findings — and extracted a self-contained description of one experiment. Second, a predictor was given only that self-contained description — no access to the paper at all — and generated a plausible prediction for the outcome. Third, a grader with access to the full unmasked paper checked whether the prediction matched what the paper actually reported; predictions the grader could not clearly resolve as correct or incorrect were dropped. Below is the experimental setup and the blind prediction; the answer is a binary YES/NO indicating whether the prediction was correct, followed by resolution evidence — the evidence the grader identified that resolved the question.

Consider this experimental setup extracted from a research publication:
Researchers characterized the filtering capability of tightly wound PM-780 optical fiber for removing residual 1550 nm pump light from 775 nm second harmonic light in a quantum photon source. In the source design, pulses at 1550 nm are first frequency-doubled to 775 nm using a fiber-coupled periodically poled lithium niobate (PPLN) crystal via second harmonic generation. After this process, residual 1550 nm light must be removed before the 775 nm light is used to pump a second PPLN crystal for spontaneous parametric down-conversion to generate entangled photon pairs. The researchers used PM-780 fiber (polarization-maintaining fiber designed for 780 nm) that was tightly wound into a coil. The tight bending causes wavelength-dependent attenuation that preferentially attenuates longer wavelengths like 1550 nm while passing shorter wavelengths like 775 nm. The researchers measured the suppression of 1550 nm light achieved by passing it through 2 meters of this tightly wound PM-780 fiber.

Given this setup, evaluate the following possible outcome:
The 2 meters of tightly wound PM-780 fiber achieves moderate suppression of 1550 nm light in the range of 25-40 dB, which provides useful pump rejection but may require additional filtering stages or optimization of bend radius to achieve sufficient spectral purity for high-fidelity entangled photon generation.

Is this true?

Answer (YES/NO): NO